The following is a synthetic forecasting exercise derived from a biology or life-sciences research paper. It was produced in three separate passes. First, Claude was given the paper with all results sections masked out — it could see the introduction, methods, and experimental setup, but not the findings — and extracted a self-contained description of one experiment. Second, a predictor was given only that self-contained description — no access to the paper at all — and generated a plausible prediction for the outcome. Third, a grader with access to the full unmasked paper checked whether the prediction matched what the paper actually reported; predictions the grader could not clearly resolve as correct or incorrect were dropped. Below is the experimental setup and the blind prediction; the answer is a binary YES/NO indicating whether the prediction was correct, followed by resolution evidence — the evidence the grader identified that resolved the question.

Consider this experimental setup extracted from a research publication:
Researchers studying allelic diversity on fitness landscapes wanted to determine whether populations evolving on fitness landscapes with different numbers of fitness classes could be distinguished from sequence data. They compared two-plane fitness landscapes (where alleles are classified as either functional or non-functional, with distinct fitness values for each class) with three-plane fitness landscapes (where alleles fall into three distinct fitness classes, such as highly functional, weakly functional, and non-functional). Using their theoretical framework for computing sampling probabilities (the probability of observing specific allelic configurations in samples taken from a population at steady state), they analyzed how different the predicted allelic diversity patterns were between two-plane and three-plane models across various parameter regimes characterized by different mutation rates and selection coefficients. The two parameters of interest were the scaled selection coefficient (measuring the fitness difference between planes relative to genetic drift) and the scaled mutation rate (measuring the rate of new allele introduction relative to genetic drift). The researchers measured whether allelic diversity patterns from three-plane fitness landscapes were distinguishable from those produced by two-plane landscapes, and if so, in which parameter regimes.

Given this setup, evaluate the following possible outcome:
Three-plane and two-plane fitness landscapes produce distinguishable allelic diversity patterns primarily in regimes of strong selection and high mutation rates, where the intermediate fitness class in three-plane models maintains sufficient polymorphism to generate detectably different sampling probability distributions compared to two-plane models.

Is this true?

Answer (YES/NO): NO